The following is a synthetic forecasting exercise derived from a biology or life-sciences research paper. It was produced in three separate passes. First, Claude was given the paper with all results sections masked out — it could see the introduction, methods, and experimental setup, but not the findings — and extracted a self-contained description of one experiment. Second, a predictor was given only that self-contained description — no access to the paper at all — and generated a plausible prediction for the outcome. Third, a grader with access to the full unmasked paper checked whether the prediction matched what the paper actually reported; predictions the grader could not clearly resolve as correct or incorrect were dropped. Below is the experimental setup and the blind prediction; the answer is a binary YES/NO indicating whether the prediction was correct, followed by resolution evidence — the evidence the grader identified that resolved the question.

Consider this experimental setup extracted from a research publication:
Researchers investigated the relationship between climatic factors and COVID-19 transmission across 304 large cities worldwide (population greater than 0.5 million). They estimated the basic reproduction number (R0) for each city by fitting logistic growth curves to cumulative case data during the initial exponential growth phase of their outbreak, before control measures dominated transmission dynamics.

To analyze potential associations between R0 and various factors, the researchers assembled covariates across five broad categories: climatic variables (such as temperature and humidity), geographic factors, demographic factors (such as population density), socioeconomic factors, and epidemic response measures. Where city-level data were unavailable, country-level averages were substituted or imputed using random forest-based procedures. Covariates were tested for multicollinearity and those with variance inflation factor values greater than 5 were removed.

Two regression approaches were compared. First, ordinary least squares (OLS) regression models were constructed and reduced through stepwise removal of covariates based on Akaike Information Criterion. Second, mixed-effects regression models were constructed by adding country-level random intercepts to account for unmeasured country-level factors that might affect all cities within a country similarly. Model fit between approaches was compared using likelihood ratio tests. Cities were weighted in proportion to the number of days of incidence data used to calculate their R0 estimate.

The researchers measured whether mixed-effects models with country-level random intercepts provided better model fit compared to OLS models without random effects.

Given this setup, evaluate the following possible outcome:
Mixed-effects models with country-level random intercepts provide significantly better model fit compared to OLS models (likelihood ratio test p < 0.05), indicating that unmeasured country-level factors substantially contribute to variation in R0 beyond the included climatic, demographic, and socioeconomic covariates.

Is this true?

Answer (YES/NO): NO